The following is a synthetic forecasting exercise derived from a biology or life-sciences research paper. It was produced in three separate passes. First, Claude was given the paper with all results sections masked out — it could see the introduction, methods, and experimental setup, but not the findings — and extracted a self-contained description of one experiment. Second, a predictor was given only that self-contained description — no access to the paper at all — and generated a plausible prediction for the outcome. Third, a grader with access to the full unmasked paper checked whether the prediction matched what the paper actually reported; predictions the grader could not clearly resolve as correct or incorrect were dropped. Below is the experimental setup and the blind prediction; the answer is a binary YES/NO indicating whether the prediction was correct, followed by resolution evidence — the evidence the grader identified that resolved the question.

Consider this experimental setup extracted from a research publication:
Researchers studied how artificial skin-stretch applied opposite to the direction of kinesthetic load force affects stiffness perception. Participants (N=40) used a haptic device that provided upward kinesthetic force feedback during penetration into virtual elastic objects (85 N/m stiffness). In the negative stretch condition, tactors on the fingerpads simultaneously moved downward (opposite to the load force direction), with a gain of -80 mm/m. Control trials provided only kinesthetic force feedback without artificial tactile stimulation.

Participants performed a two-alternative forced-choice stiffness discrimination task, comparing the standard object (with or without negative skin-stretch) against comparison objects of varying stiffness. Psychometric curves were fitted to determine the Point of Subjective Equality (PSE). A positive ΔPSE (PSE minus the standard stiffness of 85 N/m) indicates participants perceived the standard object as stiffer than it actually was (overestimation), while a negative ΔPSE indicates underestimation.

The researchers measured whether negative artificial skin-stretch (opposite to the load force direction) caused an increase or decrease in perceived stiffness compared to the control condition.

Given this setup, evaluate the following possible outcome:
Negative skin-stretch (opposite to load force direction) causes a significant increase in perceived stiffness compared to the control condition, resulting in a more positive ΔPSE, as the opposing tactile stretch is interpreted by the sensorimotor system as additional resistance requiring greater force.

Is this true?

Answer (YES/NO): YES